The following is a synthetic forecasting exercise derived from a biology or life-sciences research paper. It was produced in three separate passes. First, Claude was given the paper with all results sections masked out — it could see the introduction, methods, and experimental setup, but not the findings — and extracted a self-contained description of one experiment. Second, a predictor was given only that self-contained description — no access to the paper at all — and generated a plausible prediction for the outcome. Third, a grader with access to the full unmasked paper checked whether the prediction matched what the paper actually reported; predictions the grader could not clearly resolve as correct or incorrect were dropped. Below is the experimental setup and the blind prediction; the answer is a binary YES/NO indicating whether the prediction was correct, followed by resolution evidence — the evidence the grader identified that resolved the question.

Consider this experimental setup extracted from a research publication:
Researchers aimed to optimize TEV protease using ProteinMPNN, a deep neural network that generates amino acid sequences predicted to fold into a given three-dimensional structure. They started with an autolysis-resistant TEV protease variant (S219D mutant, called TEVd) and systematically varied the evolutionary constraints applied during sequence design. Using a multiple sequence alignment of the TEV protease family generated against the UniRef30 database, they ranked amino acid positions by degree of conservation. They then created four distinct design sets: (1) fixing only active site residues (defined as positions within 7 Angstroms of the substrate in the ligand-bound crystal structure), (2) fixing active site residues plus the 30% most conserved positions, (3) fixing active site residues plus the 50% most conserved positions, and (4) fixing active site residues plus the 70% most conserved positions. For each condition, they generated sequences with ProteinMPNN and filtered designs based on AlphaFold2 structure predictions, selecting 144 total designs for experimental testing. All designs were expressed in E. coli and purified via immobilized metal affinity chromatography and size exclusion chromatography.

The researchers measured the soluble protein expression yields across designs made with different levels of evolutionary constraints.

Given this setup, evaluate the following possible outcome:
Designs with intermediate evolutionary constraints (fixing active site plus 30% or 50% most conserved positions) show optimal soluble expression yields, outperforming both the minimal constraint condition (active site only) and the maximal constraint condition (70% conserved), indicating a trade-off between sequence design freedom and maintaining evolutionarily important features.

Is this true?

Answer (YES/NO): NO